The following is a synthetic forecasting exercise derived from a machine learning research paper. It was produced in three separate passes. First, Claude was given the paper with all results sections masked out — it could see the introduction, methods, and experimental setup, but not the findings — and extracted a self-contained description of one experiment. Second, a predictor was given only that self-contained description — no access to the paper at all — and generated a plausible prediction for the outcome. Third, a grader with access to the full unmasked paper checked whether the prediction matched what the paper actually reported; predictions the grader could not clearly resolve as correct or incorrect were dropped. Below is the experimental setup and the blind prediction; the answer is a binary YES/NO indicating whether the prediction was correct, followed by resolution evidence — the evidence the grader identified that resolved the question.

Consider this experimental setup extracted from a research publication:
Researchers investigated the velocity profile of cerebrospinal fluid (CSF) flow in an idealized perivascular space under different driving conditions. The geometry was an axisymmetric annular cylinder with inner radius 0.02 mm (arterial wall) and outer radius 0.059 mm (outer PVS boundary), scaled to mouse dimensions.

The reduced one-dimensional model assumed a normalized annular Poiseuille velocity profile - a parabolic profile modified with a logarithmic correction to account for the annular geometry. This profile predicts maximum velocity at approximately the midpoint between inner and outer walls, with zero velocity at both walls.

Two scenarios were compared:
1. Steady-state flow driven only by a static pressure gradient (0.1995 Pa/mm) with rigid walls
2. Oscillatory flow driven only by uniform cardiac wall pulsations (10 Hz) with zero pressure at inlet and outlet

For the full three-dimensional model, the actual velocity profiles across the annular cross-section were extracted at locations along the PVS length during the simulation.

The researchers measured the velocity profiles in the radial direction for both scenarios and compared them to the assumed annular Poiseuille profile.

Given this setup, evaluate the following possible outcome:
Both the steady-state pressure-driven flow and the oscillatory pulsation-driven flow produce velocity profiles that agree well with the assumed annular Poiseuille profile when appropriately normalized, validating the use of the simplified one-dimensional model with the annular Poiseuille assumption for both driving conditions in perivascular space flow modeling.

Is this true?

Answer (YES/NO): NO